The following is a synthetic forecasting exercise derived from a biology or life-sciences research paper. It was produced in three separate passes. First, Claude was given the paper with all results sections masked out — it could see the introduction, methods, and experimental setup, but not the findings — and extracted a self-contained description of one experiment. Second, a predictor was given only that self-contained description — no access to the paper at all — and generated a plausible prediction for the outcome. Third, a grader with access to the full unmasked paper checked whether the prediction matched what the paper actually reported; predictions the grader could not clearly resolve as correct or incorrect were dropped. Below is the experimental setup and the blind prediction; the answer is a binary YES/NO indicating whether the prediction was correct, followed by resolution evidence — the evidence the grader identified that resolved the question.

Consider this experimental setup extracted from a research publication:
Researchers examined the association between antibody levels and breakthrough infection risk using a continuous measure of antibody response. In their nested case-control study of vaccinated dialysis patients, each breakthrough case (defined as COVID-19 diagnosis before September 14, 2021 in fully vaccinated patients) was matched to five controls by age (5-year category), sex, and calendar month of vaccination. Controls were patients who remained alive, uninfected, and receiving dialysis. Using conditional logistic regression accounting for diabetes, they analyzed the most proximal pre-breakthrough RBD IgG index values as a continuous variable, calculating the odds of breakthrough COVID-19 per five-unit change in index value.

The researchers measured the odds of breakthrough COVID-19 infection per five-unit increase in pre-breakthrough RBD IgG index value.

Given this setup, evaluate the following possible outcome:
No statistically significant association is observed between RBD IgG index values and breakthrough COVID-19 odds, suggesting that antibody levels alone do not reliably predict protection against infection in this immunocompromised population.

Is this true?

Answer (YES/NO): NO